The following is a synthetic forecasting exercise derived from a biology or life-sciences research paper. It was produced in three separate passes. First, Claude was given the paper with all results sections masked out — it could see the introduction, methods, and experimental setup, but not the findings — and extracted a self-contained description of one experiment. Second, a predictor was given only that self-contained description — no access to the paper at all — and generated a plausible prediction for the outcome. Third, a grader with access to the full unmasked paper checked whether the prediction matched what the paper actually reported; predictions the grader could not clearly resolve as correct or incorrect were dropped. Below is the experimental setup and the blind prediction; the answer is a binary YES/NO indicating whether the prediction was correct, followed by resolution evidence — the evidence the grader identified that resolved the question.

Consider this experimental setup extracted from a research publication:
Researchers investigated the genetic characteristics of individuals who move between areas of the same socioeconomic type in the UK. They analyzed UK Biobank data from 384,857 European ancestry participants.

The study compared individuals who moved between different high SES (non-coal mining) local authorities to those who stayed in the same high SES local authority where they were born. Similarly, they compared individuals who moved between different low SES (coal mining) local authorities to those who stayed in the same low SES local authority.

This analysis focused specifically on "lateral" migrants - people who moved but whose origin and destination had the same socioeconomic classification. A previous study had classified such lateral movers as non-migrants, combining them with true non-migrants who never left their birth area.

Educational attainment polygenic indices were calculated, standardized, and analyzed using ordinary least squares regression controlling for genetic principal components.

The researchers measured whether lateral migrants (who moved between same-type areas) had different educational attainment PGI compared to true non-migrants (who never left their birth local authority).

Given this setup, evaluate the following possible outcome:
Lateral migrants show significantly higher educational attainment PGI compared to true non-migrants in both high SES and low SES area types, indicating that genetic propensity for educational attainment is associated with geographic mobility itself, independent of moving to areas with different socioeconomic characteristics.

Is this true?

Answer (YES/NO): YES